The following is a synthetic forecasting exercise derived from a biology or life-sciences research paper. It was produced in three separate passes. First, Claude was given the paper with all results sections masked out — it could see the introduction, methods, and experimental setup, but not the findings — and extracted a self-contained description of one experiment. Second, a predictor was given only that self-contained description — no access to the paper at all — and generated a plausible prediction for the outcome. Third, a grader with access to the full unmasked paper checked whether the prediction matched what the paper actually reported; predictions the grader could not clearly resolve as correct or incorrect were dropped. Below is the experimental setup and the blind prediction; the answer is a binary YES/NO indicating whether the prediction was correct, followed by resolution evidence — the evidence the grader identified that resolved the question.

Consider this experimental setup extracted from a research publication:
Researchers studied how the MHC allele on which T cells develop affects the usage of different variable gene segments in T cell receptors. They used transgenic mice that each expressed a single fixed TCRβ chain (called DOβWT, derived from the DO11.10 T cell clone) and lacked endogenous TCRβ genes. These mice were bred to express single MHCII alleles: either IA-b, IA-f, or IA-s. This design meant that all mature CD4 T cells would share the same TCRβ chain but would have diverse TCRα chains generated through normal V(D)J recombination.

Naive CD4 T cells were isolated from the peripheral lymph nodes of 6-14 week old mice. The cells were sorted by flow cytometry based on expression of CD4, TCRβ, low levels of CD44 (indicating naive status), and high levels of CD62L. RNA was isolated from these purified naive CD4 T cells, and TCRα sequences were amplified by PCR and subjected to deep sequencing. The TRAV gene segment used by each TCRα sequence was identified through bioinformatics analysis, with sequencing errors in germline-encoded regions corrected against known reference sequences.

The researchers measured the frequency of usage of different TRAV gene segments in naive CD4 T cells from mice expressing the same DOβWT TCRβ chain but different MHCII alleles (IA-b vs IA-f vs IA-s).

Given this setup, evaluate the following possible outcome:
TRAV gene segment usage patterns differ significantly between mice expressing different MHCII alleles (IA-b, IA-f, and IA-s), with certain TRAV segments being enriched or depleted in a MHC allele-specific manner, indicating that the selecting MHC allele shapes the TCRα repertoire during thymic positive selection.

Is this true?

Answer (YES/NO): YES